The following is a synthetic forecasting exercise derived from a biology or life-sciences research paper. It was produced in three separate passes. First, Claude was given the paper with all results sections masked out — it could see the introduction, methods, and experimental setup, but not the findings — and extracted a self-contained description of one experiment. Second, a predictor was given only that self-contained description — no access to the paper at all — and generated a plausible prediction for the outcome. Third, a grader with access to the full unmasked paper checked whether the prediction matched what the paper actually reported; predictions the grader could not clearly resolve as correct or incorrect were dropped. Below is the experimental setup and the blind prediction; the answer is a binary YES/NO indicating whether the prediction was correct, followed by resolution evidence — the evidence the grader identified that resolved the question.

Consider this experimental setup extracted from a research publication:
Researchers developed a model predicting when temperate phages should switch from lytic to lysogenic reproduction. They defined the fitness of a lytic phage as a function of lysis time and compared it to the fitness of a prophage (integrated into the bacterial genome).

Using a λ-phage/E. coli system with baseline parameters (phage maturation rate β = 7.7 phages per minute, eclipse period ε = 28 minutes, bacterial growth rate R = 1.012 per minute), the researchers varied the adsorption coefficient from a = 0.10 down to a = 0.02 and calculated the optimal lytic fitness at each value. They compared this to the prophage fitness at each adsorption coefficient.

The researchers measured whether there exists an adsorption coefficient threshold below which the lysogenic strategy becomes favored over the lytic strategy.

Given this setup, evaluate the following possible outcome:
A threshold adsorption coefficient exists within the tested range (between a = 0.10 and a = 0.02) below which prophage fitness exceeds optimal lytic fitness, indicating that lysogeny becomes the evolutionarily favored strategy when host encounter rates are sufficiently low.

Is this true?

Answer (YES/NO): YES